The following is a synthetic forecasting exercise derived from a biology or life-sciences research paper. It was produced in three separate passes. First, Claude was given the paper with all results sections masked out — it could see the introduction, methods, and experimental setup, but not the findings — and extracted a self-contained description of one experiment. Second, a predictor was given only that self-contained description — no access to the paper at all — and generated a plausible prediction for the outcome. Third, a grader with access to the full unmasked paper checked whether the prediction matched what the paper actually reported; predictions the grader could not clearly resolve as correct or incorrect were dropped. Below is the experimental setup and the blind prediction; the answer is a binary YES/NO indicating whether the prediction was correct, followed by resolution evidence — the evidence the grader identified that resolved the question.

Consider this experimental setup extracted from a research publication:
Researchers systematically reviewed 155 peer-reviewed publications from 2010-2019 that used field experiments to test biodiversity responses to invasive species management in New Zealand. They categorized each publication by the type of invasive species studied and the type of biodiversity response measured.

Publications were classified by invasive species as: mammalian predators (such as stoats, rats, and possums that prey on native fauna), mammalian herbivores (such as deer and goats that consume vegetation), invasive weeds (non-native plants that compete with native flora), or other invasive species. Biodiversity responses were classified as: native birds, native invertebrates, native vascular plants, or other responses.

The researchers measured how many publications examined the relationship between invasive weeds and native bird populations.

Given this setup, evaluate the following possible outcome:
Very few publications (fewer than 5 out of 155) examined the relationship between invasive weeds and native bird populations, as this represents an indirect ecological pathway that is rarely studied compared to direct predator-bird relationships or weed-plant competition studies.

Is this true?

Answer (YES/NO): YES